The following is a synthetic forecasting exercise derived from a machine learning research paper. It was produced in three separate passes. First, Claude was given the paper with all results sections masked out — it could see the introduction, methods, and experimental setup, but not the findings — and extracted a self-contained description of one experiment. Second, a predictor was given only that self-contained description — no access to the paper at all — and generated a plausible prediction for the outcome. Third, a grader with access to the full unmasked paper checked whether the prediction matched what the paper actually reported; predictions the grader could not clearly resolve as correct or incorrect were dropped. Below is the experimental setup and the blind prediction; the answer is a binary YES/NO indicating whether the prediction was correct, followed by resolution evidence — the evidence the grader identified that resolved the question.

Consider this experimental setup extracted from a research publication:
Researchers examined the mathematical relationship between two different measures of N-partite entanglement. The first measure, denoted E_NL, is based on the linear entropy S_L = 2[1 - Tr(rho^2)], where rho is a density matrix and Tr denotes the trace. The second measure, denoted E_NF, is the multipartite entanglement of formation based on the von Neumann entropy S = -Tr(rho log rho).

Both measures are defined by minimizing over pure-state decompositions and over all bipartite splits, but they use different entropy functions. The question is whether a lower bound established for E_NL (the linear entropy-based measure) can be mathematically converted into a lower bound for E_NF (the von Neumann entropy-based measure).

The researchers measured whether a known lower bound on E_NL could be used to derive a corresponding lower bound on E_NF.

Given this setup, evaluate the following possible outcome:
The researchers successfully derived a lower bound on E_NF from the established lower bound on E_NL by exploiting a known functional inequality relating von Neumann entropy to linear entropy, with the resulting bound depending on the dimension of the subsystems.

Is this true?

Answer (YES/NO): NO